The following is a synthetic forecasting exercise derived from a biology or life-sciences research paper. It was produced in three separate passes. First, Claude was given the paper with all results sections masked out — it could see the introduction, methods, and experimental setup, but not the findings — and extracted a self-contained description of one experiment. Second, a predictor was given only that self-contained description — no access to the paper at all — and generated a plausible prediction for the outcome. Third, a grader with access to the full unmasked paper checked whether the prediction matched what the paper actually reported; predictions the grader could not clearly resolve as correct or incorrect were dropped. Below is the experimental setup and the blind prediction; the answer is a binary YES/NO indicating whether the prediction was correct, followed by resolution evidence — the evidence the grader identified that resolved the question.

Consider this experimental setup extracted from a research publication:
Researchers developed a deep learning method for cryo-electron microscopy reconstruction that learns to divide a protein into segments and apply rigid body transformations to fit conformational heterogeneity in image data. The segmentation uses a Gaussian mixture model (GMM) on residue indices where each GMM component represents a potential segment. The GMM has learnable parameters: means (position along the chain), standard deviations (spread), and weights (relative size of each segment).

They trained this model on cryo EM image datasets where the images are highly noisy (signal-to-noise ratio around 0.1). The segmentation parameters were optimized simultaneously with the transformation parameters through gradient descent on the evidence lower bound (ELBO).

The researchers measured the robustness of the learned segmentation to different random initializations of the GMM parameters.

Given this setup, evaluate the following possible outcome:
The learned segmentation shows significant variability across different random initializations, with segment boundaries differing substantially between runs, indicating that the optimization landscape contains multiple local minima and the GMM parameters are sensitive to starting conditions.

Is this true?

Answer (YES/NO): NO